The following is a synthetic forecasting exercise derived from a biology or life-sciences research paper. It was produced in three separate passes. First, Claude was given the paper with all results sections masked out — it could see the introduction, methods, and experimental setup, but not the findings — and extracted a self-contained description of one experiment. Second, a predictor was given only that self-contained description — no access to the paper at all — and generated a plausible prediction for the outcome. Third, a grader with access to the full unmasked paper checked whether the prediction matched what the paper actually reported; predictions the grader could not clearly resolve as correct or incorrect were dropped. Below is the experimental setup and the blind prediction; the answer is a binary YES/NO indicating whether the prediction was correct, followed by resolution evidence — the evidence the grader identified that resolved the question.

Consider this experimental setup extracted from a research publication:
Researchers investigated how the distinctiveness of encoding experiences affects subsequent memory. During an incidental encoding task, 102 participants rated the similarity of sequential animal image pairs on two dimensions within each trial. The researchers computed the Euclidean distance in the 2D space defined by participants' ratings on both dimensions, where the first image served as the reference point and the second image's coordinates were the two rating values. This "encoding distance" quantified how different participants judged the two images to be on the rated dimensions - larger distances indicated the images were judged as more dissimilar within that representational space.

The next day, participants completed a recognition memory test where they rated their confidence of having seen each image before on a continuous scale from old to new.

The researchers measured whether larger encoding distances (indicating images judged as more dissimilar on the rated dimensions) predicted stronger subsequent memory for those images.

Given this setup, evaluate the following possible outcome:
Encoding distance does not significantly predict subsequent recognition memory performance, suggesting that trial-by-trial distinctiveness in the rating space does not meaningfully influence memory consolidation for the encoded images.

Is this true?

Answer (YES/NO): NO